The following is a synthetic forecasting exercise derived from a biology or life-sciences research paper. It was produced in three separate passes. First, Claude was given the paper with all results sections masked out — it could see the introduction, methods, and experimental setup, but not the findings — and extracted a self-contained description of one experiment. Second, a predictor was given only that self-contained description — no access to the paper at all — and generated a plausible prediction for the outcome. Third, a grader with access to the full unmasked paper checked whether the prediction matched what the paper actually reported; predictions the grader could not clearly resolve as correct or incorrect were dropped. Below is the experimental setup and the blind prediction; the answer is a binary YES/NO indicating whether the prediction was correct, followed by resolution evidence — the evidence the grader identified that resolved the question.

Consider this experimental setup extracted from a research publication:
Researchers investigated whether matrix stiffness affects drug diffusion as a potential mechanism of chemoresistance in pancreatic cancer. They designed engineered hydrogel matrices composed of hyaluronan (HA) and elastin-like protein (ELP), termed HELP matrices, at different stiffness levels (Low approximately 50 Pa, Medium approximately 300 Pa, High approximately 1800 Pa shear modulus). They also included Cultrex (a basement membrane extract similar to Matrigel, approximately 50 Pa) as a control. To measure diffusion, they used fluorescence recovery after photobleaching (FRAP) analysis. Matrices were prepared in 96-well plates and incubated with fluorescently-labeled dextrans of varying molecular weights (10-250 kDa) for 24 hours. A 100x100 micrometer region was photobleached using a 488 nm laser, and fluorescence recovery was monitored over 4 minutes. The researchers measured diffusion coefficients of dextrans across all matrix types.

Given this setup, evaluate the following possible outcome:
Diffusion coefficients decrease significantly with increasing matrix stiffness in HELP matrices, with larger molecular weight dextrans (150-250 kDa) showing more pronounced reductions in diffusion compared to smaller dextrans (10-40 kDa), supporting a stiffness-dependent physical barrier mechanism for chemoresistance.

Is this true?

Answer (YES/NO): NO